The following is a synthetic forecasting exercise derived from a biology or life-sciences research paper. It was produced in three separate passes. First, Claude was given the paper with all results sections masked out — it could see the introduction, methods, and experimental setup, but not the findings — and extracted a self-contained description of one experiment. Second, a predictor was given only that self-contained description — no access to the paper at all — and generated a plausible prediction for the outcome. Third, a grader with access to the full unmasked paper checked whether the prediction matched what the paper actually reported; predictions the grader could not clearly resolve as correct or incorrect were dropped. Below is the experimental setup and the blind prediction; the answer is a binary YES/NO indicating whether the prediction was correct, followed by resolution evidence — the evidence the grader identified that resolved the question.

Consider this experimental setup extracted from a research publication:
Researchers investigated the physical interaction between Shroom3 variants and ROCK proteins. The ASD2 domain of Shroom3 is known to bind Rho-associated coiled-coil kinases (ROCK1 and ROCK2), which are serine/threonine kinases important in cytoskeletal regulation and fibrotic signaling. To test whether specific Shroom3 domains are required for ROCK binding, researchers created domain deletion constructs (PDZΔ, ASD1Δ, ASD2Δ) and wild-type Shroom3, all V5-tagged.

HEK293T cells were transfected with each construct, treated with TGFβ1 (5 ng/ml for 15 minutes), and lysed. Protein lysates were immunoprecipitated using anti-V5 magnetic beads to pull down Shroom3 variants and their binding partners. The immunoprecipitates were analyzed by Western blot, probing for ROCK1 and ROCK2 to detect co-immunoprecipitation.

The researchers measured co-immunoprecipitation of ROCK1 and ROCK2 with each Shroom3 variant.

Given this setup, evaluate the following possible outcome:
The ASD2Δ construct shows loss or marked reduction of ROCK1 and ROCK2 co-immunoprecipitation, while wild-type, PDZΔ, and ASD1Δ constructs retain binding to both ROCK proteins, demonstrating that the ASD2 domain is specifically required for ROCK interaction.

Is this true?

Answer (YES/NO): YES